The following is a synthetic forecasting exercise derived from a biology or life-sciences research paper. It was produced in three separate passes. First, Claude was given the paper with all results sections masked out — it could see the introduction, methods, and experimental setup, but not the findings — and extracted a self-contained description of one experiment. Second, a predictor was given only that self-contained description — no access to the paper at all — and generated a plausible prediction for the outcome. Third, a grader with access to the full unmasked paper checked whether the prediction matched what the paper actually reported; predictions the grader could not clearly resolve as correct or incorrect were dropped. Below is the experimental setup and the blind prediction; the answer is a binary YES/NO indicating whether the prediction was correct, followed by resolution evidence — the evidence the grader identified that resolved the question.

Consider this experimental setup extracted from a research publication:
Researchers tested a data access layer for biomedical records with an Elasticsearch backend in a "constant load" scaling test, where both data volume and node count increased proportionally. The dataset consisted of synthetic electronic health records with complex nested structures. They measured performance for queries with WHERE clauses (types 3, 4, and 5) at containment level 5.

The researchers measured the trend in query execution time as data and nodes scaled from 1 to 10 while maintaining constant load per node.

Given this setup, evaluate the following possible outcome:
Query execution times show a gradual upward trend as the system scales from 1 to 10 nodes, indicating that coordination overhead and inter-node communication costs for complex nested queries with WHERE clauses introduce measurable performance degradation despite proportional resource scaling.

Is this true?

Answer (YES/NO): YES